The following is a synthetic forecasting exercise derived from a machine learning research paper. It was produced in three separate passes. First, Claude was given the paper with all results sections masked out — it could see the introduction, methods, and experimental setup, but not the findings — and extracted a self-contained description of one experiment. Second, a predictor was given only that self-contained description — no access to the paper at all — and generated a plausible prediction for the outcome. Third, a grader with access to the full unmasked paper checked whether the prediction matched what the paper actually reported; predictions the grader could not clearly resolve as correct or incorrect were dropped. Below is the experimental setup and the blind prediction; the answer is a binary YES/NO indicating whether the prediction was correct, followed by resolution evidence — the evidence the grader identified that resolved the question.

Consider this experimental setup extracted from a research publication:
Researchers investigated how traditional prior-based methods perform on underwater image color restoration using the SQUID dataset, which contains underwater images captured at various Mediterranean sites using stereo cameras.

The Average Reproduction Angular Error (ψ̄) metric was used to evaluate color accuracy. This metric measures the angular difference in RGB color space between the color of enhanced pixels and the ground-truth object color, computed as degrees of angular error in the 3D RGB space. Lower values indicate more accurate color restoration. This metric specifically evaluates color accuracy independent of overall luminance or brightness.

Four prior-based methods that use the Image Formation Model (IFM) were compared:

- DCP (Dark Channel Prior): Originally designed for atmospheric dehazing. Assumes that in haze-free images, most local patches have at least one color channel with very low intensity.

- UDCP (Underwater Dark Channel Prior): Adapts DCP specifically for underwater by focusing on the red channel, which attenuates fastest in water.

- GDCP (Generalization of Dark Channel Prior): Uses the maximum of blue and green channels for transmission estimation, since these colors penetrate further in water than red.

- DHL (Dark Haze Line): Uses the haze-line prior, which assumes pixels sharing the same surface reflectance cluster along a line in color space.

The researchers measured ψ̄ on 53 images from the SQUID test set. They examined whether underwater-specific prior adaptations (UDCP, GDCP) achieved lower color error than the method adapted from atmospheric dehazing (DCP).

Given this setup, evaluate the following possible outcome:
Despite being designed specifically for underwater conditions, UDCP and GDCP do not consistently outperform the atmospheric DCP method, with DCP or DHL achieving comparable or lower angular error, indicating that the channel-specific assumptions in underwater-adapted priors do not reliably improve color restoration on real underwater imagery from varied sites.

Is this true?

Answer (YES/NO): YES